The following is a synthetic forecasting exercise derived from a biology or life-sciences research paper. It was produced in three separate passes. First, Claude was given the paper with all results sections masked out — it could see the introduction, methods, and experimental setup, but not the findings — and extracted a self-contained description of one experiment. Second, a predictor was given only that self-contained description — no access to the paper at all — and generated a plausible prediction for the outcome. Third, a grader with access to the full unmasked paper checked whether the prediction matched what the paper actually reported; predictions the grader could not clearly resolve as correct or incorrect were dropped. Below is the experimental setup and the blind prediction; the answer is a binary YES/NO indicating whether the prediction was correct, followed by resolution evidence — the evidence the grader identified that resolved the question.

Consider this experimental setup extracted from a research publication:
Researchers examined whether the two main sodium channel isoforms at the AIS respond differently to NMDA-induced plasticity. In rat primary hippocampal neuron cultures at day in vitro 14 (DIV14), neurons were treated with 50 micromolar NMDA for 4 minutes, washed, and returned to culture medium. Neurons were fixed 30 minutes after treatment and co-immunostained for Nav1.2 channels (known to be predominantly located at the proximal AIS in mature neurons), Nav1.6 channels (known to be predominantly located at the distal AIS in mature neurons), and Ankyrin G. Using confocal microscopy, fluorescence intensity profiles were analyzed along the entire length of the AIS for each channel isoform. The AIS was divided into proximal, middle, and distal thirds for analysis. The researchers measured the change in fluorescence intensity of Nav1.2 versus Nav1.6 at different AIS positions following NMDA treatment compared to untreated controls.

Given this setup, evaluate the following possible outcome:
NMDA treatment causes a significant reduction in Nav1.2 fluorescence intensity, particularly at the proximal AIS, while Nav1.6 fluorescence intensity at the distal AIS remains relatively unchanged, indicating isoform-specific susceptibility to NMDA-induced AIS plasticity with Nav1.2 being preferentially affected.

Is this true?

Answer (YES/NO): NO